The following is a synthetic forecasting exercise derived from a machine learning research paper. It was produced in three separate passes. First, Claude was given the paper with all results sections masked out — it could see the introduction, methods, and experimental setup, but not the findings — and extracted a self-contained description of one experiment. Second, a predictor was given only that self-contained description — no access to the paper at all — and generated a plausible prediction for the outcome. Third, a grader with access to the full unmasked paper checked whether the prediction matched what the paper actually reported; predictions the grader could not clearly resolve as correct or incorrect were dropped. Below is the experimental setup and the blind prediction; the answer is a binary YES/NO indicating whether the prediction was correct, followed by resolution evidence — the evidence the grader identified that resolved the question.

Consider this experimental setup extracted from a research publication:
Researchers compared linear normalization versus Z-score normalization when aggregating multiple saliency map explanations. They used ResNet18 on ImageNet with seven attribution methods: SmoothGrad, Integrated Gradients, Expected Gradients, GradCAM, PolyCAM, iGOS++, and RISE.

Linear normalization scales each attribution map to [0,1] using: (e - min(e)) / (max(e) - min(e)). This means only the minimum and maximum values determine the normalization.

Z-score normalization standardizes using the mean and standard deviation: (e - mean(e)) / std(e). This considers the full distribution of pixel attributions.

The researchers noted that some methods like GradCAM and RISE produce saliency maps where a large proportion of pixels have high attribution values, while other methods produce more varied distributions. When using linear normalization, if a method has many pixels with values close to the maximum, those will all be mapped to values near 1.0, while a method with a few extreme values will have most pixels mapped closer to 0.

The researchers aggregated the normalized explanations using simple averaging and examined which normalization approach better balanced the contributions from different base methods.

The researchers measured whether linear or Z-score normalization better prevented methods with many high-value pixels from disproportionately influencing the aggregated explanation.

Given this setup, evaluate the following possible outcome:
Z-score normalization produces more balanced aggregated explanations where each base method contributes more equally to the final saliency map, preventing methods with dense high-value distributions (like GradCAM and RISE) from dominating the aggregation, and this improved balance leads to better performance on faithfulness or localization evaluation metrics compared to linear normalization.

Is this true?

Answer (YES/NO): NO